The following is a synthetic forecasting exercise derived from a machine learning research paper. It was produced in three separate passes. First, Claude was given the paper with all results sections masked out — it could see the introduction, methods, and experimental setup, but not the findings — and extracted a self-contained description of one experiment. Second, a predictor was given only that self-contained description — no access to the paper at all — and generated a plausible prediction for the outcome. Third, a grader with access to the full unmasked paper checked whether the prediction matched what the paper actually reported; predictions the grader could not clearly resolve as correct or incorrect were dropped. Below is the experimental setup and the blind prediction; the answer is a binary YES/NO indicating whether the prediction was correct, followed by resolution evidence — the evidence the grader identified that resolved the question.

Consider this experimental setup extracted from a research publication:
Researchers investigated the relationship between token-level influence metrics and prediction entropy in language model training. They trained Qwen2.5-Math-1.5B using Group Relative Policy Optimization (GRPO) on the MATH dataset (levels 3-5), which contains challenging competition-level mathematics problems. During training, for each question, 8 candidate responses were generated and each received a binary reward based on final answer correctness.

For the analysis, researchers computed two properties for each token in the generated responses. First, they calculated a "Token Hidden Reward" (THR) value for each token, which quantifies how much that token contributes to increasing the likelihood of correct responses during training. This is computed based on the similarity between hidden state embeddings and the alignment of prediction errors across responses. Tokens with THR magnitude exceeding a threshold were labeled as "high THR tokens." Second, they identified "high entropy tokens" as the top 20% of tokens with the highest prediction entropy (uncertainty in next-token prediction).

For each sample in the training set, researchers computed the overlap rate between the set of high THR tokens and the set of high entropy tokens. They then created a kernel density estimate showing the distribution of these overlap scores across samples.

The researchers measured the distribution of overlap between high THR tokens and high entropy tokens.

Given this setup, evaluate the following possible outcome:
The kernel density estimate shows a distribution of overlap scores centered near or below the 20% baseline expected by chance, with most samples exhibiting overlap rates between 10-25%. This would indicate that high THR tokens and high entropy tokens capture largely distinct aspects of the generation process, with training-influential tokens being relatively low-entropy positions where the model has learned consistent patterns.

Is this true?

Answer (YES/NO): NO